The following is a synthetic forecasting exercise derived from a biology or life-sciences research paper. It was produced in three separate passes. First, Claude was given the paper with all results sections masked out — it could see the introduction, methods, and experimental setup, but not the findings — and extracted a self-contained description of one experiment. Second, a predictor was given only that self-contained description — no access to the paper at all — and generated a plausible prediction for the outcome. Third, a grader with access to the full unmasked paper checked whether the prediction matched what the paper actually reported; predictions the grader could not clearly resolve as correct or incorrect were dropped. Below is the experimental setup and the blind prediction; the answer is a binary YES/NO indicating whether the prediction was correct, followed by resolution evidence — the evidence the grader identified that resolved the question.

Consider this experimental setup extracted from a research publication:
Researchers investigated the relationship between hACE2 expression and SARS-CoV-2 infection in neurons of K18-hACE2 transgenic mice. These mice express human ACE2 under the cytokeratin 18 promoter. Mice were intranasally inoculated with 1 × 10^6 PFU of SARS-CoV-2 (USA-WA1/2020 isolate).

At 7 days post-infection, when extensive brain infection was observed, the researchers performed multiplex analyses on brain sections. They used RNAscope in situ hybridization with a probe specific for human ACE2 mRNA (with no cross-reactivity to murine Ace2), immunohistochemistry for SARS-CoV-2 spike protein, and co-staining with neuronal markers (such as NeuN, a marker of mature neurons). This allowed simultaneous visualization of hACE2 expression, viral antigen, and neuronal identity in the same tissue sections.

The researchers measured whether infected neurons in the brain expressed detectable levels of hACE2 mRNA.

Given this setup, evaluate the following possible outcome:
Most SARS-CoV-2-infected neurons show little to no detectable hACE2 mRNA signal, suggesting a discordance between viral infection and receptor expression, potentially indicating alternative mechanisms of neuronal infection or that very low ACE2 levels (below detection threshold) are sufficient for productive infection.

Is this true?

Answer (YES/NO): YES